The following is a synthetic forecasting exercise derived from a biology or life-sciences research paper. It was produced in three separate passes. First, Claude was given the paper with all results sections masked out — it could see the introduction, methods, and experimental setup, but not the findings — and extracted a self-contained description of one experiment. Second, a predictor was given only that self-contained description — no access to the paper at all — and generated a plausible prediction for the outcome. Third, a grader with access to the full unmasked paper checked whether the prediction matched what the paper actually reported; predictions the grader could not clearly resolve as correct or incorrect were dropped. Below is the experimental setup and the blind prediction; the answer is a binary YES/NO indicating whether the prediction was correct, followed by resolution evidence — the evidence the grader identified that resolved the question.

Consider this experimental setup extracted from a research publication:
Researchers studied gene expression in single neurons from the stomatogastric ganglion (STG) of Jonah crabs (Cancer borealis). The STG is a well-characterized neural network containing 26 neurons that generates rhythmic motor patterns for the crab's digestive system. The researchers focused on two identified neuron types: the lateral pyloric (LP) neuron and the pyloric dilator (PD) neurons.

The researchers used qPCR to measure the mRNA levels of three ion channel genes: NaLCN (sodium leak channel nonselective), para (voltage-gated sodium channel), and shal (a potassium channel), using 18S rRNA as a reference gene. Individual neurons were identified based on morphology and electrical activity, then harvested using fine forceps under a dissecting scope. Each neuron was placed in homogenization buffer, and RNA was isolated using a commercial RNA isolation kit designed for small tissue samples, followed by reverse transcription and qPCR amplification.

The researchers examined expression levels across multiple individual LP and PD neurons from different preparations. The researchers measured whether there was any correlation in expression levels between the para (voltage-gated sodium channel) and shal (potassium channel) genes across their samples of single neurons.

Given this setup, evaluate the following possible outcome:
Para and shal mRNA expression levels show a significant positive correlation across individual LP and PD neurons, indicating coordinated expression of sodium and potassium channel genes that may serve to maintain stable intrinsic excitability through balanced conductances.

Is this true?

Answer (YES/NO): YES